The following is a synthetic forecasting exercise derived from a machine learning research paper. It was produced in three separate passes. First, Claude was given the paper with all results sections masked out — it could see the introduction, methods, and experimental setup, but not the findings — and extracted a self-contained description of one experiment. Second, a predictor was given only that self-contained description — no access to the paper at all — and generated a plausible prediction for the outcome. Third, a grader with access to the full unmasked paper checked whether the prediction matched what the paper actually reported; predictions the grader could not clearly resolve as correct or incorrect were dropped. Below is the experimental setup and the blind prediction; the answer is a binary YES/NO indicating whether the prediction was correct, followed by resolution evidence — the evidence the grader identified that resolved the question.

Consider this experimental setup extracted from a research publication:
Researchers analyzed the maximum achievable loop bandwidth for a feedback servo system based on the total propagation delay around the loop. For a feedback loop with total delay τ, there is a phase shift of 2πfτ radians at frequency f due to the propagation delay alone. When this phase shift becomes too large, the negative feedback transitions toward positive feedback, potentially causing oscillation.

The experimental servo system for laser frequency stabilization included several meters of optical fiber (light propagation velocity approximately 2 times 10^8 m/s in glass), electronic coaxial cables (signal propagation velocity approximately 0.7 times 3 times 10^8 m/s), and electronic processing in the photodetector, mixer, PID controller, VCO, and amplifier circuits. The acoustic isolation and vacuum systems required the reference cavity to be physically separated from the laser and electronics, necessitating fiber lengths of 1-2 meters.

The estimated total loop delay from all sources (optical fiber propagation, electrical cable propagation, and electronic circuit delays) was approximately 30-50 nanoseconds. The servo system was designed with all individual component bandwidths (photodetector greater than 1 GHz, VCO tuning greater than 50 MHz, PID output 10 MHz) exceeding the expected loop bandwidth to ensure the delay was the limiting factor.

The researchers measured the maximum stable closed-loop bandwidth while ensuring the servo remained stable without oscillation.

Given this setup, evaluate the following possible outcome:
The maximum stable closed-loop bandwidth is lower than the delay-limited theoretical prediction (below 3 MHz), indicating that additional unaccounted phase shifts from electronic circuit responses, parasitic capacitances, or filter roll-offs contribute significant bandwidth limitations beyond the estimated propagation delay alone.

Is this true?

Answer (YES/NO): NO